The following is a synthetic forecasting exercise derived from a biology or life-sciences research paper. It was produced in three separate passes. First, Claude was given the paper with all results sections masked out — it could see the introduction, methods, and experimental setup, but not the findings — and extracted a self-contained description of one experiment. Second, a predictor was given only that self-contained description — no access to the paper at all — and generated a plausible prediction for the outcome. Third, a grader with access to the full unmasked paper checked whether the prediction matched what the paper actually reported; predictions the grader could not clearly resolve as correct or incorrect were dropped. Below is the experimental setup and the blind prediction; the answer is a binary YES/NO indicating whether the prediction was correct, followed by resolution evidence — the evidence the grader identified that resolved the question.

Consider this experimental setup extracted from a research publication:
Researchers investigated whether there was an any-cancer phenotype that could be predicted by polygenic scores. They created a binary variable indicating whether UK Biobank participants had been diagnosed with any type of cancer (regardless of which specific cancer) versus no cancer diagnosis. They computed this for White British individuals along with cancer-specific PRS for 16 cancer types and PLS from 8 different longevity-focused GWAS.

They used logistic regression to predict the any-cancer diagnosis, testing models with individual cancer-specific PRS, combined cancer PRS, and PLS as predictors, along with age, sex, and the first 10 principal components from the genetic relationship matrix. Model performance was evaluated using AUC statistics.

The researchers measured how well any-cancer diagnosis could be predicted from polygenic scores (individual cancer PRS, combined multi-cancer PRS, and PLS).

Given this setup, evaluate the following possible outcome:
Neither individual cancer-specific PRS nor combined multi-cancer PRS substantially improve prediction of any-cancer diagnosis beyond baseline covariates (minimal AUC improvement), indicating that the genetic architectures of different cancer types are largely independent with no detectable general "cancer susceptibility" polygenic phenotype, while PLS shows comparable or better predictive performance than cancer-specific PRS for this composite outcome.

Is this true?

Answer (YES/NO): NO